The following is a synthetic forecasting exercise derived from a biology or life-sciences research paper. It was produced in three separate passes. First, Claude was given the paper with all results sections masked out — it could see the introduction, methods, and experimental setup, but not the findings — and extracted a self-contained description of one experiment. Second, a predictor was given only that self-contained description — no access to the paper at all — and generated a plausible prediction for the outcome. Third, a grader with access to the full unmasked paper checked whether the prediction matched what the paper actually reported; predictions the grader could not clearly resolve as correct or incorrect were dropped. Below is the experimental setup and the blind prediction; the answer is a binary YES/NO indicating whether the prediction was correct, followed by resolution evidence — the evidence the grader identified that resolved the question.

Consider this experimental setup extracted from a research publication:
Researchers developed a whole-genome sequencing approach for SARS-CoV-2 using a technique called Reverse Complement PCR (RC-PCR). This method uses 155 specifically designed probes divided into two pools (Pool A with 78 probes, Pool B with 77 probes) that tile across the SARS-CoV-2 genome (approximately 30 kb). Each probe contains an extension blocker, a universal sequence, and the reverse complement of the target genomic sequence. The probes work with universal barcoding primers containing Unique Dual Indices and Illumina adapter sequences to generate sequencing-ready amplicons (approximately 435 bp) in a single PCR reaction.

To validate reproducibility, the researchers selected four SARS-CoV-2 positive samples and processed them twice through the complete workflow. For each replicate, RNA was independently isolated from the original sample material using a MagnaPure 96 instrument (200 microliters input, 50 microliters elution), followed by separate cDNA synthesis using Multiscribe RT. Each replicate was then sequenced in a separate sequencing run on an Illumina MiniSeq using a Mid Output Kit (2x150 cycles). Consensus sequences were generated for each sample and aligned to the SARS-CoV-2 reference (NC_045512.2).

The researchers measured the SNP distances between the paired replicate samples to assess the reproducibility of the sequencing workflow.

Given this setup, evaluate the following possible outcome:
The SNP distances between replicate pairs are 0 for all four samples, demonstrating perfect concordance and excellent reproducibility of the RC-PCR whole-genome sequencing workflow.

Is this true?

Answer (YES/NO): YES